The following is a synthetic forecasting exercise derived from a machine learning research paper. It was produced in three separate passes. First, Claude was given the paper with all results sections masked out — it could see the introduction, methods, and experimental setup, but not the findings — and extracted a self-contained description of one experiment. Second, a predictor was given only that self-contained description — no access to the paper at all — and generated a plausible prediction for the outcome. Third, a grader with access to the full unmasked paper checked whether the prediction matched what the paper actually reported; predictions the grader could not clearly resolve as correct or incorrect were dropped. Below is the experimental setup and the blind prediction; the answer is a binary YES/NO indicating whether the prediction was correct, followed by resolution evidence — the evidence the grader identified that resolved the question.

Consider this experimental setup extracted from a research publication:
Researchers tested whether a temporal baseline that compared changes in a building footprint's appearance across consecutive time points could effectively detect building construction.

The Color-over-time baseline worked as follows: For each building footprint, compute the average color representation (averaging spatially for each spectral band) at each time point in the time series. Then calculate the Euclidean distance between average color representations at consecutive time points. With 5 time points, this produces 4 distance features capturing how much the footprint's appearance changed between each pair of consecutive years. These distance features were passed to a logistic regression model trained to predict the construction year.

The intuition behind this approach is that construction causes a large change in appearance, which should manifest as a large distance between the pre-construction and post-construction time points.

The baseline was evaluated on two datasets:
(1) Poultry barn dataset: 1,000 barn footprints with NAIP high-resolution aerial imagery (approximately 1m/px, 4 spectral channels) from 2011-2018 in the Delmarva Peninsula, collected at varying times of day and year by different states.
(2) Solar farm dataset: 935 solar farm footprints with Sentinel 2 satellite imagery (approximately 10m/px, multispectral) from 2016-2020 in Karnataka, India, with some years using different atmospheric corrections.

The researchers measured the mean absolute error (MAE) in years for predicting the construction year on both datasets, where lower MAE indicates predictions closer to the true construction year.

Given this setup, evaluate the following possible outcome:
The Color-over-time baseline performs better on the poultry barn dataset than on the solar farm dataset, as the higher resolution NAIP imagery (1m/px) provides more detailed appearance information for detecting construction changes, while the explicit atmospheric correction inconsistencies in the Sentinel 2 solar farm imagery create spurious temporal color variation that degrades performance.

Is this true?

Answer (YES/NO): NO